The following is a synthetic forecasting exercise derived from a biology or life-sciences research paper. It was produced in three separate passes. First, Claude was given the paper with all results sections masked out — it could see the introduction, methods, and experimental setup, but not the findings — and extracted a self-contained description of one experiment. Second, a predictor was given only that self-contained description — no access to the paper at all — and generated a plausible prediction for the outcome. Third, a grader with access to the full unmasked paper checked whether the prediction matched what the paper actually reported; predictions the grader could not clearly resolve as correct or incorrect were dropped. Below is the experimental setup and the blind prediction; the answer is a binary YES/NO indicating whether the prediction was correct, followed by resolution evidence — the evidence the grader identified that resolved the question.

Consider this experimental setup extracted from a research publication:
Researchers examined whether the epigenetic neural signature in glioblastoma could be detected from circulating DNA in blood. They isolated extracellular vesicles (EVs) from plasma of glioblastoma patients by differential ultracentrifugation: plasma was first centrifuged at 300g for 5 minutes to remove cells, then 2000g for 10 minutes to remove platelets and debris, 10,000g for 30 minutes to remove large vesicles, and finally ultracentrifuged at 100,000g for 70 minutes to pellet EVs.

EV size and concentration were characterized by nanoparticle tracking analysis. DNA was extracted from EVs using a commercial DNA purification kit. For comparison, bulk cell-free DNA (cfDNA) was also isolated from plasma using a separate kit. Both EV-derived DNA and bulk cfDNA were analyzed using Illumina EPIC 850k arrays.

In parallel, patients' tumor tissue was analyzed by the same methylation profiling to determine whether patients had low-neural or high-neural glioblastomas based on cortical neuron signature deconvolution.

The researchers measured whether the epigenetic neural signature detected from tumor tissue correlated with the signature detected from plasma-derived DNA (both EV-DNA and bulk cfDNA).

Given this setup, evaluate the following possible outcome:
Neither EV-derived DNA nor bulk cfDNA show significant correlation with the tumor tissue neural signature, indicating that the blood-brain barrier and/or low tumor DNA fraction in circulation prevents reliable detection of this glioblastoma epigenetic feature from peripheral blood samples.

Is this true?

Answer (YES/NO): NO